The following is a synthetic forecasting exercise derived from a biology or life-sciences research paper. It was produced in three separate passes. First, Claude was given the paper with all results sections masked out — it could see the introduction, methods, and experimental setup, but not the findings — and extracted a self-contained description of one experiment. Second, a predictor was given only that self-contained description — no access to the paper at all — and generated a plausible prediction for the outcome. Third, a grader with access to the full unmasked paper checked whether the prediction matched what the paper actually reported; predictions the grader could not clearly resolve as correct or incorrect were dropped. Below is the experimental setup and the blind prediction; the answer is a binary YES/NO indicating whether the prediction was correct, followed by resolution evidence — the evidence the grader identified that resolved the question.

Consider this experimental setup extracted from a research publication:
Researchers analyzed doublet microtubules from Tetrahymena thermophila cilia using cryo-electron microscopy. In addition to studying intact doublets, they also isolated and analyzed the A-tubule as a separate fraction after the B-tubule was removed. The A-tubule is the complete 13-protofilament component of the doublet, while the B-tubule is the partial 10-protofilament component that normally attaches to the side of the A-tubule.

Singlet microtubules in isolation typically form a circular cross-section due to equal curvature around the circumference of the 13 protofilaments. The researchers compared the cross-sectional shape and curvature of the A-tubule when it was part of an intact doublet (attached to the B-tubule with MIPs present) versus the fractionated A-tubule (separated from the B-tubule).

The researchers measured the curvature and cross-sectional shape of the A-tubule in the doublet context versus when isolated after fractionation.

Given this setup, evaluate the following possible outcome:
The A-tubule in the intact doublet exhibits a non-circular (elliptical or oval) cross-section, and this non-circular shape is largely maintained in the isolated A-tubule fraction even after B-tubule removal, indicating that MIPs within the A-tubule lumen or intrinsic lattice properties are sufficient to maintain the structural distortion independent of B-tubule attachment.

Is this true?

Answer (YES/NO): YES